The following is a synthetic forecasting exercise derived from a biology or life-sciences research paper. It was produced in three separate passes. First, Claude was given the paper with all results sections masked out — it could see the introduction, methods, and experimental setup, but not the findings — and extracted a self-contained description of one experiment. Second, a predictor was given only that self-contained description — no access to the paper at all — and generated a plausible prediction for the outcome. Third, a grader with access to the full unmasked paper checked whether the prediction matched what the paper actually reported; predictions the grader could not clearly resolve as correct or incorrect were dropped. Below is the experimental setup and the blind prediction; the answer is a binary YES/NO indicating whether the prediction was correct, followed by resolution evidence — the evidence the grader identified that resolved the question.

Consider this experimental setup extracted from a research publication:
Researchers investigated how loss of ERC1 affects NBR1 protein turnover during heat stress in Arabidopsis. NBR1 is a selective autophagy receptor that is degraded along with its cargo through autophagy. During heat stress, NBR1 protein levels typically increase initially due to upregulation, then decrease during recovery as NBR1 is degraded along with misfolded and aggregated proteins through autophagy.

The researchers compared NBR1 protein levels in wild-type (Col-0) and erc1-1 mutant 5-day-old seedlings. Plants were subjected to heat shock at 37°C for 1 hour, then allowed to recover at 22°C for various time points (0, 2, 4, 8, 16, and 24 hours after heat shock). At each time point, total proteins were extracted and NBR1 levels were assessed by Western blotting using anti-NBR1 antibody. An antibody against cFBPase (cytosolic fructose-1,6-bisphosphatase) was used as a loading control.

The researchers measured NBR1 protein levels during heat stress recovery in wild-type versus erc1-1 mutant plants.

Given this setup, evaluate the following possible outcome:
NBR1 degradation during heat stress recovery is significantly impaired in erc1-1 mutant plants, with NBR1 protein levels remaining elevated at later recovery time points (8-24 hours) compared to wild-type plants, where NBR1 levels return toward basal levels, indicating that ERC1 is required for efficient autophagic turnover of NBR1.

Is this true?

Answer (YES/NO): YES